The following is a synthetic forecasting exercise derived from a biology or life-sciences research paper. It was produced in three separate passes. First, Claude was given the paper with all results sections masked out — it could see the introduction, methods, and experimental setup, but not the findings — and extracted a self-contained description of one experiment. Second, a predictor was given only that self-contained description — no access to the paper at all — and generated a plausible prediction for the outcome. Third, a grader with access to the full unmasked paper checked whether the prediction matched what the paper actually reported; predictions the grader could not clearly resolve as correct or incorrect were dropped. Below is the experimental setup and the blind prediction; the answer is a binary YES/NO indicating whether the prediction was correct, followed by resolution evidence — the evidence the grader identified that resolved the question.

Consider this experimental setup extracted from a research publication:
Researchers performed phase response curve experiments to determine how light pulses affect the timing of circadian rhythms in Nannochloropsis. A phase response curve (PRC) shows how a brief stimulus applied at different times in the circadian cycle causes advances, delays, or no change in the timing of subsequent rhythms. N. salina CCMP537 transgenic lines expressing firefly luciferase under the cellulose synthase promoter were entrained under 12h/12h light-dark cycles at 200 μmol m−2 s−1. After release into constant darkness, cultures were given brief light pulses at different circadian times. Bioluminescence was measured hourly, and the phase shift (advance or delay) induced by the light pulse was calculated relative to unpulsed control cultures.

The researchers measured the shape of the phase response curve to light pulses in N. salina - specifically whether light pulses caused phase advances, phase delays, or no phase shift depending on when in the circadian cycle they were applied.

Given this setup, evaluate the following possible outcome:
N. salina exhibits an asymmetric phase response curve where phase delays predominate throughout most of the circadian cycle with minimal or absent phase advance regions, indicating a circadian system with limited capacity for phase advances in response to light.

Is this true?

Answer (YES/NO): NO